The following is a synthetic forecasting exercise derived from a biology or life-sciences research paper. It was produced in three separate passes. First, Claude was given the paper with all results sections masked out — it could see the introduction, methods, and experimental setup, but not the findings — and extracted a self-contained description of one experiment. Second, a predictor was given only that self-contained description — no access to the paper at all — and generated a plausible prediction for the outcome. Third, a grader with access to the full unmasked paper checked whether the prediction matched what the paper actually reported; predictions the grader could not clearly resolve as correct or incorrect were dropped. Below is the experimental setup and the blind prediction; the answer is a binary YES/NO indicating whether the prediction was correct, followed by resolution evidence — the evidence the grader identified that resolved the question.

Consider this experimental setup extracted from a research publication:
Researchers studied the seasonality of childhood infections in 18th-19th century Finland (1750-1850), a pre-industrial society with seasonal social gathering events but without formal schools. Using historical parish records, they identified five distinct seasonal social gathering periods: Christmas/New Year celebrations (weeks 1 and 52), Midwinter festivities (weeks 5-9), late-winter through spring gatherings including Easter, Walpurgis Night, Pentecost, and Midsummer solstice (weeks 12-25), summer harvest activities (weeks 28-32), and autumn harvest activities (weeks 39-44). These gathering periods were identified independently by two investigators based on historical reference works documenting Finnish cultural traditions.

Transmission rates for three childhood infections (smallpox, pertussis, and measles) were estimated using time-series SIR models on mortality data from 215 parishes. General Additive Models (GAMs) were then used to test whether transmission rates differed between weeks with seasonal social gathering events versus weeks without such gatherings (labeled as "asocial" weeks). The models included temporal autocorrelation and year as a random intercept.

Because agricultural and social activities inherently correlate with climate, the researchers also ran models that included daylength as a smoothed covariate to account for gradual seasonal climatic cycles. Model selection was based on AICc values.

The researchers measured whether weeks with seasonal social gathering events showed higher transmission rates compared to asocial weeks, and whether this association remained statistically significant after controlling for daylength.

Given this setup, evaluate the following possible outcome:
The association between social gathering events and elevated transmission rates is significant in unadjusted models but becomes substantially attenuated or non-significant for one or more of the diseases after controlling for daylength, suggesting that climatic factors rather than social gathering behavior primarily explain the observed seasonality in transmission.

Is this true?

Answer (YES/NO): NO